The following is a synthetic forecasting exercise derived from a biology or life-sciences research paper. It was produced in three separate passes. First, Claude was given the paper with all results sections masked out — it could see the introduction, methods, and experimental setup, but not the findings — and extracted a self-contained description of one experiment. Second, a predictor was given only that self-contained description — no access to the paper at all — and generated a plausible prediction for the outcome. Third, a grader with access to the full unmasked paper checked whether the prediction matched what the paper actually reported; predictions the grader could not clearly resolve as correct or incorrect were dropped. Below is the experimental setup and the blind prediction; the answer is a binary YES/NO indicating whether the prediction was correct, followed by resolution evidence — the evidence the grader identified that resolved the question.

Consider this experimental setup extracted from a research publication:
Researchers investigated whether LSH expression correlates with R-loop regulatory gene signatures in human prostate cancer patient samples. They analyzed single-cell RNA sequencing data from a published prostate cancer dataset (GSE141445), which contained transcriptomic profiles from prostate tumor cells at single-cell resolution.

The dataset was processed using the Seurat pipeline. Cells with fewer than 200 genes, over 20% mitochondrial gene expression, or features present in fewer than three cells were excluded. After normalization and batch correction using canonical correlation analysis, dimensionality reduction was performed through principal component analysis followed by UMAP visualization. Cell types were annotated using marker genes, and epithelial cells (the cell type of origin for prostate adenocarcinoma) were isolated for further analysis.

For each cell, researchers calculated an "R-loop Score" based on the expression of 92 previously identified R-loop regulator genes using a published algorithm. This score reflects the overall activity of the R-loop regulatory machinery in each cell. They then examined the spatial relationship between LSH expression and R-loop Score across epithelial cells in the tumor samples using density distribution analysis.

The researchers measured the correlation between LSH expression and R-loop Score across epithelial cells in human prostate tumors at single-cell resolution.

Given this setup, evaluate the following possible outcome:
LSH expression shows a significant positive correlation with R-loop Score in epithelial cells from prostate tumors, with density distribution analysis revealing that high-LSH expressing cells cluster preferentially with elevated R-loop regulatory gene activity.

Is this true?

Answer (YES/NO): NO